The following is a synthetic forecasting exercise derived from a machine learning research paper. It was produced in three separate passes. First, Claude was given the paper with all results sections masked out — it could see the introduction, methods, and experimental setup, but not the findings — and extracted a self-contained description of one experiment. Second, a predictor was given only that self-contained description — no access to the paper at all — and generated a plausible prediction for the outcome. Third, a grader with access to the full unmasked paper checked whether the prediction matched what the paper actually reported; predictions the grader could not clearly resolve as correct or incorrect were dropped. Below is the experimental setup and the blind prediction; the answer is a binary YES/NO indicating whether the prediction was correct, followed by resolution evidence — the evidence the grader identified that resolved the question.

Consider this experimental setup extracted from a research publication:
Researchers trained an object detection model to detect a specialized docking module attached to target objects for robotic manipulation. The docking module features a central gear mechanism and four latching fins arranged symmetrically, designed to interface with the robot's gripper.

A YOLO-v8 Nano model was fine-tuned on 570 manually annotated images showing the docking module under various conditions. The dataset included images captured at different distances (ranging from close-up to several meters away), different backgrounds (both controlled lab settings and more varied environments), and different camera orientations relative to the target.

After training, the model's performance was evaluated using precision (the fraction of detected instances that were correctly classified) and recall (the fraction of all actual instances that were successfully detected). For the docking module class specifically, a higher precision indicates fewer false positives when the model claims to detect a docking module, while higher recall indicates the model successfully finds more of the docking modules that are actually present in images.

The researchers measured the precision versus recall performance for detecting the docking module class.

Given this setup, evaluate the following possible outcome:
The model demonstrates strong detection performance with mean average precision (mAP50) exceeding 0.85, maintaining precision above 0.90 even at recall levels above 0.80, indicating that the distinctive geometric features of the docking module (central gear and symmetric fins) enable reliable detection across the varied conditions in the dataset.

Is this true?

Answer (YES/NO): NO